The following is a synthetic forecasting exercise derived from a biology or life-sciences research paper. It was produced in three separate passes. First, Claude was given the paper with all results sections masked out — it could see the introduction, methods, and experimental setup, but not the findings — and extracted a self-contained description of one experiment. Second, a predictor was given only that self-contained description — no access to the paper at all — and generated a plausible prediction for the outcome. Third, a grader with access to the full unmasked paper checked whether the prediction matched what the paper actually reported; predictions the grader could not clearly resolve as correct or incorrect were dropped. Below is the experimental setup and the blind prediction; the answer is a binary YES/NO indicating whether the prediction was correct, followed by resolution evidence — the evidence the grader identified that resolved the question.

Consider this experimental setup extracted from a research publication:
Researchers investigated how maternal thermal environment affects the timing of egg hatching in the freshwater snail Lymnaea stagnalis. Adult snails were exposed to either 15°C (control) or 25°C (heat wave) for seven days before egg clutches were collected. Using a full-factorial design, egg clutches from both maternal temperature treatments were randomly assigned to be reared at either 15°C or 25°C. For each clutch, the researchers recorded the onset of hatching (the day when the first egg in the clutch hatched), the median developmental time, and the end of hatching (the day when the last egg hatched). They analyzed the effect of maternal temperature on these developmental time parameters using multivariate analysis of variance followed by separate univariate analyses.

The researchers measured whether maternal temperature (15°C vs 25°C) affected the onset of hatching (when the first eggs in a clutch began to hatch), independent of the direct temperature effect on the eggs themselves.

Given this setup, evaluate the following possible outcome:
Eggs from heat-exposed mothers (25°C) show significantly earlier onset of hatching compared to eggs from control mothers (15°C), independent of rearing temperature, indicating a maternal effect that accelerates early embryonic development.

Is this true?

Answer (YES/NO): YES